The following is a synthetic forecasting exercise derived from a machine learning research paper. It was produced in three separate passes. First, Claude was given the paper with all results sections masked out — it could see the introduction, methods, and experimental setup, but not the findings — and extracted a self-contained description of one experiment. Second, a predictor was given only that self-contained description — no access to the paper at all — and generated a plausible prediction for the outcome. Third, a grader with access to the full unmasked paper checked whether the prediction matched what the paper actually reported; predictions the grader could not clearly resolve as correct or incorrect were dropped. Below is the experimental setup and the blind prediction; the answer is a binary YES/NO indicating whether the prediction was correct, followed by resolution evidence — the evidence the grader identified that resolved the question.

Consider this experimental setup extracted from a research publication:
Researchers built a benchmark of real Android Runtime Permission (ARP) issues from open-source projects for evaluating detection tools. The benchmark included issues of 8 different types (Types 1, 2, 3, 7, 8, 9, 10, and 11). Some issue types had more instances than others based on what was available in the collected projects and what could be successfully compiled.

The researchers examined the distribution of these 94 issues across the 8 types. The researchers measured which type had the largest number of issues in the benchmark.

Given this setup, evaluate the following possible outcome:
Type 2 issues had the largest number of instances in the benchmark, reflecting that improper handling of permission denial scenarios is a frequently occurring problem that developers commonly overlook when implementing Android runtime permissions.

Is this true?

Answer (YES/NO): NO